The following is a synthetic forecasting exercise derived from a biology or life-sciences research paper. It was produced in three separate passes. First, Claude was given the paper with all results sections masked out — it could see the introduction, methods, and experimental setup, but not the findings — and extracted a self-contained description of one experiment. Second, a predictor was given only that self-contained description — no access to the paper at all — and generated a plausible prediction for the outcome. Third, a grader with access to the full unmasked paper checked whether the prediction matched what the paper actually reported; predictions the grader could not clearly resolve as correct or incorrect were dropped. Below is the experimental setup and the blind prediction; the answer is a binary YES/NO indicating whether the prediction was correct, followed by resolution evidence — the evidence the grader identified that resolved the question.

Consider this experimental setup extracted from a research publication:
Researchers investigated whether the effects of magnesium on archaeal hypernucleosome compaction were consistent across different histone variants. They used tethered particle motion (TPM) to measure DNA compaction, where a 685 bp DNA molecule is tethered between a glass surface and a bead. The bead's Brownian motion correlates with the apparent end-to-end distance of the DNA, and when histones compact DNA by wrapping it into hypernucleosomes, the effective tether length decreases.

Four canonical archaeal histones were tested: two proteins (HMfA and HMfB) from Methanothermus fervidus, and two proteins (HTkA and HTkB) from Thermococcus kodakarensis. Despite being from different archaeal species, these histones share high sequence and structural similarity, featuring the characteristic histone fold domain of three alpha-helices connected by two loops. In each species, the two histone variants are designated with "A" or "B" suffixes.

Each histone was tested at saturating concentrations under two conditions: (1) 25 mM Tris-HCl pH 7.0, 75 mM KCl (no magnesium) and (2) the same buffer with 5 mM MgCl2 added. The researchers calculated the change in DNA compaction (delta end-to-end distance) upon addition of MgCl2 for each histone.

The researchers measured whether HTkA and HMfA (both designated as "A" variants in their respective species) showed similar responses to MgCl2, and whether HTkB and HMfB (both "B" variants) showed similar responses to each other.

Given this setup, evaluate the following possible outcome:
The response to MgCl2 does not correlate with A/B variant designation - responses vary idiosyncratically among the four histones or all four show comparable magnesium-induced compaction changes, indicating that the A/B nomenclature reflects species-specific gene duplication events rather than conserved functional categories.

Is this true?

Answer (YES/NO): NO